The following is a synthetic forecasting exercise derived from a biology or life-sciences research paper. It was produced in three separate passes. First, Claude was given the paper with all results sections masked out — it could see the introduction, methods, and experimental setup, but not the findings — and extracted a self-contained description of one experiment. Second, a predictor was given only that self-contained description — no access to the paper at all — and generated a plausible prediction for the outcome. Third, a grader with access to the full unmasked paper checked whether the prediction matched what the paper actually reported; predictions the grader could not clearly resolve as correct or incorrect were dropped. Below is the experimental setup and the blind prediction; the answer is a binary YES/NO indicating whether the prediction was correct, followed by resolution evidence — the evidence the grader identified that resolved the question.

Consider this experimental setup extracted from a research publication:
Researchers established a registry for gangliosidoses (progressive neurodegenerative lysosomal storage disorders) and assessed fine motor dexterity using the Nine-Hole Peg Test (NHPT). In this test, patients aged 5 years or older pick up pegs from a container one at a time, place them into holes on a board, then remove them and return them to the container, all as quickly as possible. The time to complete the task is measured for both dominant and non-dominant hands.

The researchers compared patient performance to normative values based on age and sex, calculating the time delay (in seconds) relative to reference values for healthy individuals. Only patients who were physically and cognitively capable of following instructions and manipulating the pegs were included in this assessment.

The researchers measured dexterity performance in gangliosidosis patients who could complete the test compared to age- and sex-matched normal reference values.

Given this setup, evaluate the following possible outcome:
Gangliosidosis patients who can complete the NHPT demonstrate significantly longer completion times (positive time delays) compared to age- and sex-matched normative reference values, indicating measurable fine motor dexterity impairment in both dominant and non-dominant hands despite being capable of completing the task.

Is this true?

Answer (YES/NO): YES